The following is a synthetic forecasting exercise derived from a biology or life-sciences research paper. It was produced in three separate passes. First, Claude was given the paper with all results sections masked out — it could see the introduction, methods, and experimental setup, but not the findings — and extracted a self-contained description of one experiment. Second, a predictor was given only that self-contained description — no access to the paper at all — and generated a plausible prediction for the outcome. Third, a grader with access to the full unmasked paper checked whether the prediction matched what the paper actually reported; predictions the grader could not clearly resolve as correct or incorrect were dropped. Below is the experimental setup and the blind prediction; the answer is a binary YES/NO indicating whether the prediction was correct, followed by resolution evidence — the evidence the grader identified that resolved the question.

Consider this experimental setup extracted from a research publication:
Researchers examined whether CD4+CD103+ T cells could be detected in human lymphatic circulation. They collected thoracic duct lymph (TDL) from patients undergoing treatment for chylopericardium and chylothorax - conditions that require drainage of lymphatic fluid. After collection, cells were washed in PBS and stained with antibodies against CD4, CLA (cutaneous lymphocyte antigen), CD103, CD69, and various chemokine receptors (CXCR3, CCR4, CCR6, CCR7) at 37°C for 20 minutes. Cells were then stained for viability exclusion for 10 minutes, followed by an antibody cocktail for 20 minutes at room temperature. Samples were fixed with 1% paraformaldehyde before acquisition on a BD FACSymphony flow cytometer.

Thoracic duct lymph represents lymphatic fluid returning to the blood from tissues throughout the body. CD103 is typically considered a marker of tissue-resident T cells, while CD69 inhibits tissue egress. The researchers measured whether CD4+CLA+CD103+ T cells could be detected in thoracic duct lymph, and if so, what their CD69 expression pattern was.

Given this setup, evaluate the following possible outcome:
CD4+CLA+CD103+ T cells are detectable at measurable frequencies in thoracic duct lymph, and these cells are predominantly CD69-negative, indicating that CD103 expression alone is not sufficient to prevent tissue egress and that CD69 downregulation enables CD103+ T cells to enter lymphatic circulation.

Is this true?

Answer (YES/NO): YES